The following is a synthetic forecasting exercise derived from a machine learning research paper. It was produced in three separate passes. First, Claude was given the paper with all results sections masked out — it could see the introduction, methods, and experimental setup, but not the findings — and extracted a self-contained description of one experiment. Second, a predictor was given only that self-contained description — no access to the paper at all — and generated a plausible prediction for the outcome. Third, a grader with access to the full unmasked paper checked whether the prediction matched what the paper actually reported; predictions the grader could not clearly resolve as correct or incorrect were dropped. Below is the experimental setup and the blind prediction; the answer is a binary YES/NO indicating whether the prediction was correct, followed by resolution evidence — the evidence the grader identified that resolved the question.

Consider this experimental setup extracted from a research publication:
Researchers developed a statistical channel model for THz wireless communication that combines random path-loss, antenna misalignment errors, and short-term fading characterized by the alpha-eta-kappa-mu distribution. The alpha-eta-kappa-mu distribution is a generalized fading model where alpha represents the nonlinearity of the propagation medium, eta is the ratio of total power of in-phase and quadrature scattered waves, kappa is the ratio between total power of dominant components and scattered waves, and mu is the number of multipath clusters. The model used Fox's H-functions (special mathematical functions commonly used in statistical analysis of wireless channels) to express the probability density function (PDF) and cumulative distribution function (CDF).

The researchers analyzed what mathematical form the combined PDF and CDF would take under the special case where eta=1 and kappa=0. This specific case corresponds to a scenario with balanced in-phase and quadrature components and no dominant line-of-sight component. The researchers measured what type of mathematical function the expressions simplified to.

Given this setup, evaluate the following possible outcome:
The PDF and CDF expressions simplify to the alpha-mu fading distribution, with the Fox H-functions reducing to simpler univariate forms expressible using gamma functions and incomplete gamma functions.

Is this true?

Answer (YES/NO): NO